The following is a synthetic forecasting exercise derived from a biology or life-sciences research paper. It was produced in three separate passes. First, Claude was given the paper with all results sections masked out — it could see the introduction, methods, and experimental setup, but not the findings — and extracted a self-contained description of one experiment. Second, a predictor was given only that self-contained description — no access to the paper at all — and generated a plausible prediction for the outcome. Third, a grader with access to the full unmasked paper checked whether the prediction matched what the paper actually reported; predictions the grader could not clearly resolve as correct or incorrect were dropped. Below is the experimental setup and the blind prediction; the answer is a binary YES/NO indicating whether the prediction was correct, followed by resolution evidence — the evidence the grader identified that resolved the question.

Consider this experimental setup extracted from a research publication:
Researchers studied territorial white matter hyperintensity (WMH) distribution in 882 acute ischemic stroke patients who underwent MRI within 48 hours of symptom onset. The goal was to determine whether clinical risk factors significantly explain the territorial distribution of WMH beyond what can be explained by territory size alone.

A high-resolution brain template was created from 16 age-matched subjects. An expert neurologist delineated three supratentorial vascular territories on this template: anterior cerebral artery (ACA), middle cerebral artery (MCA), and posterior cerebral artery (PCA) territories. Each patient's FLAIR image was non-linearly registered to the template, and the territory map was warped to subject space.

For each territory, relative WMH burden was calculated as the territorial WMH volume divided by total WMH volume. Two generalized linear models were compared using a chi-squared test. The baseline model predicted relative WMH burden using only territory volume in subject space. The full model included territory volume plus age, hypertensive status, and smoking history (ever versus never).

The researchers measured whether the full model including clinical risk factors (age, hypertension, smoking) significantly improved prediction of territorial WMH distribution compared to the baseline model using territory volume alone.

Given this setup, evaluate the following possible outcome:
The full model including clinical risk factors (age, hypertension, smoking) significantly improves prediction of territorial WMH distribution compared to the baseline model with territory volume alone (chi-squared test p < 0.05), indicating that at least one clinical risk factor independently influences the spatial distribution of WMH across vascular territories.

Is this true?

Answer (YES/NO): YES